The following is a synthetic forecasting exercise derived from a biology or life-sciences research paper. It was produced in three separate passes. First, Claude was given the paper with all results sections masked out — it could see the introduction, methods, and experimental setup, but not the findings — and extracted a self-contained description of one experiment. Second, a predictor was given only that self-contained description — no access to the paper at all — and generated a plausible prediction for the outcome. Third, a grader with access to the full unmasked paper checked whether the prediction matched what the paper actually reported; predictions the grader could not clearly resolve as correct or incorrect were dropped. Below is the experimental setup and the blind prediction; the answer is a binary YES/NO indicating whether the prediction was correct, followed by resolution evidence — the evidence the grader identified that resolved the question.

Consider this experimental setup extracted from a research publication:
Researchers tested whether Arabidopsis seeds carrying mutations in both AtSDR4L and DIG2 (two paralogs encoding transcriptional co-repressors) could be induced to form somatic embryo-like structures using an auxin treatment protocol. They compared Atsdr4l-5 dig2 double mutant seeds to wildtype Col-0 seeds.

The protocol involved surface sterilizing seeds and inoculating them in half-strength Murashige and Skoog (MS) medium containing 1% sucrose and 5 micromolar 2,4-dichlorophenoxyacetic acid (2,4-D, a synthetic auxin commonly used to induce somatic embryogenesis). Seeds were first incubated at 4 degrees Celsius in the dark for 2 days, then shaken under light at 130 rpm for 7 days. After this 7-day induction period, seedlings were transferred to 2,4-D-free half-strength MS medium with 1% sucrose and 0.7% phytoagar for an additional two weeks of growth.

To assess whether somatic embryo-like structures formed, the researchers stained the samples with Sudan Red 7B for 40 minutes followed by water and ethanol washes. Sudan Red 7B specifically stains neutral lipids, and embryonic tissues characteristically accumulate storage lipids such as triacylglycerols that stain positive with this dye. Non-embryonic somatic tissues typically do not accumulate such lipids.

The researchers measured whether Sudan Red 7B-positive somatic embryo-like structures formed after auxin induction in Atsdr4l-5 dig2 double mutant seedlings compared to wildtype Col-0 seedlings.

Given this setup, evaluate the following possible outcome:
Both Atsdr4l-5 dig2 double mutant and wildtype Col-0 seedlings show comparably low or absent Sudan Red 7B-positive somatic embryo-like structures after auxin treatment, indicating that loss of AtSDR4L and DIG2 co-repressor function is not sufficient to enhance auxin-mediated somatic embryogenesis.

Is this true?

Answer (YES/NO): NO